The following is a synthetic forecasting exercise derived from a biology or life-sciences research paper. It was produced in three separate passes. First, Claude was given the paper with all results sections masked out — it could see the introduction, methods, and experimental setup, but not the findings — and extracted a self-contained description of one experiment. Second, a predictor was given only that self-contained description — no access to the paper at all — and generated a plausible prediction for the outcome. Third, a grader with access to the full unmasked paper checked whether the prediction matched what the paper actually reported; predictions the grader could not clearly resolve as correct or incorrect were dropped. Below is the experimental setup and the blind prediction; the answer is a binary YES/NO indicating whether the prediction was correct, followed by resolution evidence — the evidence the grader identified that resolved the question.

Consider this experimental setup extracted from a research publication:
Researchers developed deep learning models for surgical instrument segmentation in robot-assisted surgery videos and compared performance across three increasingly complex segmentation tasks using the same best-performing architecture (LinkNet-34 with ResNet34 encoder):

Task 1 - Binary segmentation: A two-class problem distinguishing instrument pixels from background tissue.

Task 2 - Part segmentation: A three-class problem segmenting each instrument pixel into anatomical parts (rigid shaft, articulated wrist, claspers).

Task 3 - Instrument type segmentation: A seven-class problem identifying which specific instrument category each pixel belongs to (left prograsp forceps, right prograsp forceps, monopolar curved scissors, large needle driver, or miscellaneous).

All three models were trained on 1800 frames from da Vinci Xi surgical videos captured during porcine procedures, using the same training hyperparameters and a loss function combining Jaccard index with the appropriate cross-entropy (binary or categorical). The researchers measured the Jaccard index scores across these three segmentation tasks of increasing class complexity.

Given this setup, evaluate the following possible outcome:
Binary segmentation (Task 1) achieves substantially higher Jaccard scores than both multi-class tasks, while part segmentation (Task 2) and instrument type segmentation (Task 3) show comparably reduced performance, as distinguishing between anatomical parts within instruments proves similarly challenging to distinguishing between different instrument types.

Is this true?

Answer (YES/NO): NO